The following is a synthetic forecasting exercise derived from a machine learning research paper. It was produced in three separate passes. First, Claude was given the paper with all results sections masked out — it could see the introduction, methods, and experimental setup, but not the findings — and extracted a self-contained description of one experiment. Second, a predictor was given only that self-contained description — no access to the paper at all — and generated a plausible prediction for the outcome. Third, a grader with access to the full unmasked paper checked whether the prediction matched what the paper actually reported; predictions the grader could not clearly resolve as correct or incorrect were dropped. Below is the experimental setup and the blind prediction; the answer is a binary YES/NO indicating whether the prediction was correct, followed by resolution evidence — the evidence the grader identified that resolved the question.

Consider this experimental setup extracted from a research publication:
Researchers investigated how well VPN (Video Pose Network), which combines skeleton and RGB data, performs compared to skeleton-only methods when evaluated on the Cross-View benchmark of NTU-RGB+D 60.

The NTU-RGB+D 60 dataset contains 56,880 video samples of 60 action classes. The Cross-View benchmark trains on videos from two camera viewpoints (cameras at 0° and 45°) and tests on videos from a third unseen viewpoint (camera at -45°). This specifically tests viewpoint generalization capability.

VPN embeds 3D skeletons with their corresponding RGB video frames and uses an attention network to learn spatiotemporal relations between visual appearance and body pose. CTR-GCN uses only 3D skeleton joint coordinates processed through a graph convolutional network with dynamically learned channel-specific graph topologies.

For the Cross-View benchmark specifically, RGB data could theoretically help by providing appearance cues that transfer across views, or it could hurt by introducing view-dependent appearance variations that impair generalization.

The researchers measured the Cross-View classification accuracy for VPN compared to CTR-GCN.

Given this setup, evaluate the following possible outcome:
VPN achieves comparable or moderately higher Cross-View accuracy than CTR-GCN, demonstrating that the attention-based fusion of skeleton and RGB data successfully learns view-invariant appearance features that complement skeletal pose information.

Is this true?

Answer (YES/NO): NO